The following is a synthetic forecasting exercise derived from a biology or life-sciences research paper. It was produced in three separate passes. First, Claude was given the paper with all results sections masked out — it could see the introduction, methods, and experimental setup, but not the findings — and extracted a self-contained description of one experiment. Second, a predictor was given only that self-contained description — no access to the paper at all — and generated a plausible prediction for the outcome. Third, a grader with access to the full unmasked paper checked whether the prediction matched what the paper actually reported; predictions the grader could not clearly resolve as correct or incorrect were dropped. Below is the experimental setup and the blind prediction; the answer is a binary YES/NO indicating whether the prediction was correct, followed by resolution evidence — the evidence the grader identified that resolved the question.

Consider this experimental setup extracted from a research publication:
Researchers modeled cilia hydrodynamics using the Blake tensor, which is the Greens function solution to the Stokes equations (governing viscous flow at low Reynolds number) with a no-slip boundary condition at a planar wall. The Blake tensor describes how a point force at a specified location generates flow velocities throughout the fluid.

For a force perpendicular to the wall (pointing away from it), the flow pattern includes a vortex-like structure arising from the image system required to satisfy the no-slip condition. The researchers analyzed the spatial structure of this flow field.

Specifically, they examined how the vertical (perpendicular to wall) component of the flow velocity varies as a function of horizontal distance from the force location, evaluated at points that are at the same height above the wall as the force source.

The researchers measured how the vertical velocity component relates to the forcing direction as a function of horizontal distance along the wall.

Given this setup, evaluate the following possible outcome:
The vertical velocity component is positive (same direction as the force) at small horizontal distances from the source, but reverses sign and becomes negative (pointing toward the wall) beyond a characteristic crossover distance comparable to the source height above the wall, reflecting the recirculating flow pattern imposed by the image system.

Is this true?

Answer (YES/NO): YES